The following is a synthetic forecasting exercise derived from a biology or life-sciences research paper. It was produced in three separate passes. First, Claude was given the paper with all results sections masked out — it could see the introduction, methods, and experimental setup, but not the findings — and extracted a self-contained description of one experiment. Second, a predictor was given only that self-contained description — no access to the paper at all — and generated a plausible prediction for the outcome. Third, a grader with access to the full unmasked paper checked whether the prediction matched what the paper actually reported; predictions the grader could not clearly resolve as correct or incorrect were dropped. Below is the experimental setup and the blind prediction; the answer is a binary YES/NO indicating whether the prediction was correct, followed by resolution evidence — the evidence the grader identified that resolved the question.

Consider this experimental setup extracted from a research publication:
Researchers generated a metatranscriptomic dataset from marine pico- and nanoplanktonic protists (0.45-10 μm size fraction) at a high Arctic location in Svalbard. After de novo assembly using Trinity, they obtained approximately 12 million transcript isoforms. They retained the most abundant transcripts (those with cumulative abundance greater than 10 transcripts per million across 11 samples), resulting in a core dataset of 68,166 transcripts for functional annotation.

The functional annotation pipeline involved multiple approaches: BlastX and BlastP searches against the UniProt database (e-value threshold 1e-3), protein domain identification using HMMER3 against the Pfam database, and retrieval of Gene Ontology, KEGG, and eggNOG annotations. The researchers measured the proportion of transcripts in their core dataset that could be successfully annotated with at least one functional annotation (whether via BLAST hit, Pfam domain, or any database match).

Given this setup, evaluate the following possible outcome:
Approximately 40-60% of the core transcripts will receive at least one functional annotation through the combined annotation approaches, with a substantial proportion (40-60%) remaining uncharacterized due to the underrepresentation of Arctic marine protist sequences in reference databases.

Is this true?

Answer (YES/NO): NO